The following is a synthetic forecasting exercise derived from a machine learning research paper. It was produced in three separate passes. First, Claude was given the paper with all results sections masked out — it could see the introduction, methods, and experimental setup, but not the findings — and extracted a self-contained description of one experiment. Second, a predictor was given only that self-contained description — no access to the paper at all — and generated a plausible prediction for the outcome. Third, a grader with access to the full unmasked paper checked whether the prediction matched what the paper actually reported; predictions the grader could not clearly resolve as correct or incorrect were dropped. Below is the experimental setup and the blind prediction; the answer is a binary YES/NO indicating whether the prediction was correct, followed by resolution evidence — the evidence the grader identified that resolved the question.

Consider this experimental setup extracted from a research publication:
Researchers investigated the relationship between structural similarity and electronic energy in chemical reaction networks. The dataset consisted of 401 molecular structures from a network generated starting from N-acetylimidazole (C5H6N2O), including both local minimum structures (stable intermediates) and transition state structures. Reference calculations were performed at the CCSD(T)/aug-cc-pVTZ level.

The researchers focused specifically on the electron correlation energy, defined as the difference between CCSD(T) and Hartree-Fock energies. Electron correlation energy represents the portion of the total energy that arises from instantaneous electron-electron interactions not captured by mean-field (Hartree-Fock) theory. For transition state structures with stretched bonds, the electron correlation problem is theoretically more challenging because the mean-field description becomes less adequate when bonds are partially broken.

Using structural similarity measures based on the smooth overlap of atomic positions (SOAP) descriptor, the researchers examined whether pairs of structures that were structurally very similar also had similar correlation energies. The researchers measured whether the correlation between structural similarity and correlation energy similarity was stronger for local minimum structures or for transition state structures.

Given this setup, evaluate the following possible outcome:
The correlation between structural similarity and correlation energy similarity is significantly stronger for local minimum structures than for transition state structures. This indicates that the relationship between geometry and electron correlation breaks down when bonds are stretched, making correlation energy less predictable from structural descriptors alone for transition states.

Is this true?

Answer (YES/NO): YES